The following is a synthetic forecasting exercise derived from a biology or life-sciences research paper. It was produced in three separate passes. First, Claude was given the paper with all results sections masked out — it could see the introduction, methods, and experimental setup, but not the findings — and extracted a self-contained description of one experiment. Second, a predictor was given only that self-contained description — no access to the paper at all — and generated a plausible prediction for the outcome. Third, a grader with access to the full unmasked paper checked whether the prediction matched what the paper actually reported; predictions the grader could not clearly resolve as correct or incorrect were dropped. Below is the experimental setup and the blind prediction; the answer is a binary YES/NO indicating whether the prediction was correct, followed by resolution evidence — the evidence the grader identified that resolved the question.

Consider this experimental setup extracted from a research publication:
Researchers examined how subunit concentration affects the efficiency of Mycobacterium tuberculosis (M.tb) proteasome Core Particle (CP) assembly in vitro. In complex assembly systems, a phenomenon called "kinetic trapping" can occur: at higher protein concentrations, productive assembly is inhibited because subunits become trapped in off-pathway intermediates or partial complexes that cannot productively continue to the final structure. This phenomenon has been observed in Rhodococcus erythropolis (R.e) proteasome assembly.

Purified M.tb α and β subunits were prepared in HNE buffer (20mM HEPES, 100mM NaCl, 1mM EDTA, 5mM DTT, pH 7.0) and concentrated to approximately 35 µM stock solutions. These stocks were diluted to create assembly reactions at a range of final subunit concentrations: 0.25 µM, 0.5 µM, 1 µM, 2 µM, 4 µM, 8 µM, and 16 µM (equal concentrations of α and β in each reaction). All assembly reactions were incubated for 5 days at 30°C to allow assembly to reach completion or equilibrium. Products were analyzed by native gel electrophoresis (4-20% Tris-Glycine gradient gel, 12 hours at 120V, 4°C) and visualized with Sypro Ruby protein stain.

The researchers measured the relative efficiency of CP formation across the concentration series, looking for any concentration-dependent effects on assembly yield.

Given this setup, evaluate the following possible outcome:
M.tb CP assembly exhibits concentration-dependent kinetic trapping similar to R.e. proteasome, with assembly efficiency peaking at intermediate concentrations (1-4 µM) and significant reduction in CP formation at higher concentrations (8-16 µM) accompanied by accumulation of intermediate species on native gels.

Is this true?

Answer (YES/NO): NO